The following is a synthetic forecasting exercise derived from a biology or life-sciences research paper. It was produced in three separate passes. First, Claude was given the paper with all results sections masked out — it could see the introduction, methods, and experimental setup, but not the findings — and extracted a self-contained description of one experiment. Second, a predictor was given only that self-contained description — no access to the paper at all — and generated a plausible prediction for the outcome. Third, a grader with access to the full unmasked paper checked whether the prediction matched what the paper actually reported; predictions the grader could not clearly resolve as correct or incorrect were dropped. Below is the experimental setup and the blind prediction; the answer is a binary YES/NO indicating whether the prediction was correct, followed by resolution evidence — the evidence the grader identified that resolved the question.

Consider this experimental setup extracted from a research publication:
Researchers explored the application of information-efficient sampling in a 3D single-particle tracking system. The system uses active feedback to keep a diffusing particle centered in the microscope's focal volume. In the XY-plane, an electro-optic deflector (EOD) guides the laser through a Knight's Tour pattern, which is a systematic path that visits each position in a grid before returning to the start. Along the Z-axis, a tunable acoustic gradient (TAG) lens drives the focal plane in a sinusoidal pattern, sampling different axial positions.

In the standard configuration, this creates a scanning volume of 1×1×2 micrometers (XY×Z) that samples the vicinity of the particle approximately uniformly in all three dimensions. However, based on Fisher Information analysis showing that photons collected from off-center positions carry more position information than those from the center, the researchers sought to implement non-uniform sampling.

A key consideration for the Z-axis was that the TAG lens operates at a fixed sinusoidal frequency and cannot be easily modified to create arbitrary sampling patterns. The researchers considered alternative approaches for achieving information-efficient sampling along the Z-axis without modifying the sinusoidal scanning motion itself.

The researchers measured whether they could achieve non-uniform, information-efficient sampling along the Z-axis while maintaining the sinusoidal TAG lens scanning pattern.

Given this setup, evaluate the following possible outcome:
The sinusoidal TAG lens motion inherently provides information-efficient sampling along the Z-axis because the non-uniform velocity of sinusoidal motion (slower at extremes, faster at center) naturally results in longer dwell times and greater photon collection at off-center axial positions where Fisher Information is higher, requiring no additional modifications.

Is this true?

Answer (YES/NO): NO